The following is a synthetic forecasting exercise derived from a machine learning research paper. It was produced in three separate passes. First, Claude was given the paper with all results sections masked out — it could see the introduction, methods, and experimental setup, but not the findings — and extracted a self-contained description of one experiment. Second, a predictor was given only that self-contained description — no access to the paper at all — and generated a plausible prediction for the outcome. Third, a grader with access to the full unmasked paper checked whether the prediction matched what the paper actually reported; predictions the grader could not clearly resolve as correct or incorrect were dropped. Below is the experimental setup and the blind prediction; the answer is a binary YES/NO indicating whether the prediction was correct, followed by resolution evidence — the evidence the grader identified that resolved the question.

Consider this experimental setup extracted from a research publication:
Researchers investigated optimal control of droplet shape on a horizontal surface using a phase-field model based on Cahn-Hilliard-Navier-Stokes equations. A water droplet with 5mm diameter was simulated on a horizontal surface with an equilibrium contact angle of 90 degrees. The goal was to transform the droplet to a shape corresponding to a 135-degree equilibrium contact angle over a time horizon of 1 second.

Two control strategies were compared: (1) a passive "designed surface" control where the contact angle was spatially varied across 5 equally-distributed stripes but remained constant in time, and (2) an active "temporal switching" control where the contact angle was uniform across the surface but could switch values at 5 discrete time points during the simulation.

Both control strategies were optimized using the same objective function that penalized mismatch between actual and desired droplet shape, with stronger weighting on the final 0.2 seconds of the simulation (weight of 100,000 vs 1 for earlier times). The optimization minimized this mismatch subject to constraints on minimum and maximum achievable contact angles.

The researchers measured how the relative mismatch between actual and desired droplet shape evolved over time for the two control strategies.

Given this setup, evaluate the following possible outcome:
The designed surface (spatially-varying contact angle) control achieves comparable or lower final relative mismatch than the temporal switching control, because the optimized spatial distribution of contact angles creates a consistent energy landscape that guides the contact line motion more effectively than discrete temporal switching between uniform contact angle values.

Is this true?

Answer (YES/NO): YES